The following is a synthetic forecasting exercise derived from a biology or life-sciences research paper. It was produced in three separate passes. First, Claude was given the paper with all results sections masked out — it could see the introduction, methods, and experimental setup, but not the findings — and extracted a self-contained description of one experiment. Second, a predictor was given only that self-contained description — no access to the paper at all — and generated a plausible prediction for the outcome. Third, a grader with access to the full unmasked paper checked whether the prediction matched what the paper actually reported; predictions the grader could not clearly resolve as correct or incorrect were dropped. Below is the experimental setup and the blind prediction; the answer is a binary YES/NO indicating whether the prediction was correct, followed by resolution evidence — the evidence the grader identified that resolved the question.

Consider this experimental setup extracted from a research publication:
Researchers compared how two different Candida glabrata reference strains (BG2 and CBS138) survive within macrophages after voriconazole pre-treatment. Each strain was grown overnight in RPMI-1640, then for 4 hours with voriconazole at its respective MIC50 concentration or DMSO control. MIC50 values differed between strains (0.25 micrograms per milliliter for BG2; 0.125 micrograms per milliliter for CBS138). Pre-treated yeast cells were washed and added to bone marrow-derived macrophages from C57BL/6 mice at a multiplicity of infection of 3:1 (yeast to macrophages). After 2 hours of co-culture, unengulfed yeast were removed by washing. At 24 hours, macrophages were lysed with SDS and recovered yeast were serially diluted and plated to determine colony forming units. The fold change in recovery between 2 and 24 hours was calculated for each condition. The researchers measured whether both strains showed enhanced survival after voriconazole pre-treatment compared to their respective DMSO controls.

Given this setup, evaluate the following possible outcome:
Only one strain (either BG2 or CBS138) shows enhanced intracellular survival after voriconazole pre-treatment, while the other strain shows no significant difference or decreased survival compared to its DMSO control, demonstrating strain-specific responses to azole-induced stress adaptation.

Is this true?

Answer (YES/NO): YES